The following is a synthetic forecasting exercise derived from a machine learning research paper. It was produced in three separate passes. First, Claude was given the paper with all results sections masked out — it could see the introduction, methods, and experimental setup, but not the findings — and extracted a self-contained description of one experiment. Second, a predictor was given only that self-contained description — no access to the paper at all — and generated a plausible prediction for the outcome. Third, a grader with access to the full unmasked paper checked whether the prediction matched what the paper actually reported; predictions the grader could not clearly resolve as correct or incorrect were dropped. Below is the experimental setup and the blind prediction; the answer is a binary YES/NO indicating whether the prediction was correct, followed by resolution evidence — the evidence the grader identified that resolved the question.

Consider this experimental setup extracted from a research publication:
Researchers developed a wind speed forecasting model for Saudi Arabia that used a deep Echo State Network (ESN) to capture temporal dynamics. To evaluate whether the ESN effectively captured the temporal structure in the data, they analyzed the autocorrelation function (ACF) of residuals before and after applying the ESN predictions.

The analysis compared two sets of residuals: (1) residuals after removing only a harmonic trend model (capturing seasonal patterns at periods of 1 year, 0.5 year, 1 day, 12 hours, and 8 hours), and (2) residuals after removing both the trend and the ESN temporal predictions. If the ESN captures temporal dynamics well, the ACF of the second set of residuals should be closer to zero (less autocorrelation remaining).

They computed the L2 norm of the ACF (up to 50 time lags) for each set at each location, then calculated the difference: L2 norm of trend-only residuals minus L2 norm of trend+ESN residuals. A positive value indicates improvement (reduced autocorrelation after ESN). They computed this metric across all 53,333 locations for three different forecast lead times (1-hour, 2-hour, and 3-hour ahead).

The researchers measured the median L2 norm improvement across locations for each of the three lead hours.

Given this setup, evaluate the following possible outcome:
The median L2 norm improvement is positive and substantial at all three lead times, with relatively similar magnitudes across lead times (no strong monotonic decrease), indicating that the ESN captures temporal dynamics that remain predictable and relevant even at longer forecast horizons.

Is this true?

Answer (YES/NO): YES